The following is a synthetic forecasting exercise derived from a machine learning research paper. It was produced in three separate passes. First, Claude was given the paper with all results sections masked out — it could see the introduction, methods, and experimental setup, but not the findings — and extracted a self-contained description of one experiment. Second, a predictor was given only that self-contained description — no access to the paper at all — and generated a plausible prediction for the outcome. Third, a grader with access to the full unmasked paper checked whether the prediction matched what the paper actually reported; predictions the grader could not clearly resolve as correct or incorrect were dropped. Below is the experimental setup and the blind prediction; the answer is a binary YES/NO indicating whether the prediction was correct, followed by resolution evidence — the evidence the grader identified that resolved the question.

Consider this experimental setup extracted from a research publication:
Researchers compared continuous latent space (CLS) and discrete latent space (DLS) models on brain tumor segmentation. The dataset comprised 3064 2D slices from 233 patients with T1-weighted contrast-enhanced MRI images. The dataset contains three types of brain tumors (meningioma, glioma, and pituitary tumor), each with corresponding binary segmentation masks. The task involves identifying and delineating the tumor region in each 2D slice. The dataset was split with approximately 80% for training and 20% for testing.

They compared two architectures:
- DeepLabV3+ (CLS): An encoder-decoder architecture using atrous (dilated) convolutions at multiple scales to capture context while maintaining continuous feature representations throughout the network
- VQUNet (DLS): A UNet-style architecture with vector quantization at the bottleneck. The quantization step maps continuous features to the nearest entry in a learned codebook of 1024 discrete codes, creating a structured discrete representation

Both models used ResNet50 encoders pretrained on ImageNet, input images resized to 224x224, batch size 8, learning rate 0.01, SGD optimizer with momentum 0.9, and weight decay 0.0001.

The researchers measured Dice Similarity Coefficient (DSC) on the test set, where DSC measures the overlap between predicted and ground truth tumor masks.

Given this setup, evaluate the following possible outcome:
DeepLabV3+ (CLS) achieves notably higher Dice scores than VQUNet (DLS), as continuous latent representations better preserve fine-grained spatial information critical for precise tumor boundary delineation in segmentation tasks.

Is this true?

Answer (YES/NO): YES